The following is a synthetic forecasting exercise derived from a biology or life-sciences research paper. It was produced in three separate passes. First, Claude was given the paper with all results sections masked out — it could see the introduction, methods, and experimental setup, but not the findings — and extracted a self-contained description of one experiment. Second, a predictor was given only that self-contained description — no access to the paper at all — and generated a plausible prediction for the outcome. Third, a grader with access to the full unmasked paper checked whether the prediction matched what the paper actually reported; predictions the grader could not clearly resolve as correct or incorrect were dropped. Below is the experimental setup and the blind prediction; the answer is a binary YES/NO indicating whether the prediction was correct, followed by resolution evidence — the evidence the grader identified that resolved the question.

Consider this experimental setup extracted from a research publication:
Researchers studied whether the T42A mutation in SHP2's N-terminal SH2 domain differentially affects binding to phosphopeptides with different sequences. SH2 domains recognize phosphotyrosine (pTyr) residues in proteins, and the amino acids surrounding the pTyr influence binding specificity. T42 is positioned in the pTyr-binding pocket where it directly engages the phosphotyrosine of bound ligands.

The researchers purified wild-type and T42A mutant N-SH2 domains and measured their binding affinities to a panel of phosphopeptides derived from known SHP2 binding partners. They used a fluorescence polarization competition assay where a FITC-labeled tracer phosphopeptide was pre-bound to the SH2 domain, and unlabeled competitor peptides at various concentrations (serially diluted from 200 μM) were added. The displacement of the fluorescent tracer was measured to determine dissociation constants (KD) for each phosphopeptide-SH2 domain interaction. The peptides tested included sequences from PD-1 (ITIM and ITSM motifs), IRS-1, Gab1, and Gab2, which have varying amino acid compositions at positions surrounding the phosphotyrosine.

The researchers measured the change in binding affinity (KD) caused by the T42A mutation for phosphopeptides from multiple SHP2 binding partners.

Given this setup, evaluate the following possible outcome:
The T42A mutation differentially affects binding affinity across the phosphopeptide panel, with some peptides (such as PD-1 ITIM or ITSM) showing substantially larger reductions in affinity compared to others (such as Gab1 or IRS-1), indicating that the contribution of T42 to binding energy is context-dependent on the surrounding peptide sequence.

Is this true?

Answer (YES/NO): NO